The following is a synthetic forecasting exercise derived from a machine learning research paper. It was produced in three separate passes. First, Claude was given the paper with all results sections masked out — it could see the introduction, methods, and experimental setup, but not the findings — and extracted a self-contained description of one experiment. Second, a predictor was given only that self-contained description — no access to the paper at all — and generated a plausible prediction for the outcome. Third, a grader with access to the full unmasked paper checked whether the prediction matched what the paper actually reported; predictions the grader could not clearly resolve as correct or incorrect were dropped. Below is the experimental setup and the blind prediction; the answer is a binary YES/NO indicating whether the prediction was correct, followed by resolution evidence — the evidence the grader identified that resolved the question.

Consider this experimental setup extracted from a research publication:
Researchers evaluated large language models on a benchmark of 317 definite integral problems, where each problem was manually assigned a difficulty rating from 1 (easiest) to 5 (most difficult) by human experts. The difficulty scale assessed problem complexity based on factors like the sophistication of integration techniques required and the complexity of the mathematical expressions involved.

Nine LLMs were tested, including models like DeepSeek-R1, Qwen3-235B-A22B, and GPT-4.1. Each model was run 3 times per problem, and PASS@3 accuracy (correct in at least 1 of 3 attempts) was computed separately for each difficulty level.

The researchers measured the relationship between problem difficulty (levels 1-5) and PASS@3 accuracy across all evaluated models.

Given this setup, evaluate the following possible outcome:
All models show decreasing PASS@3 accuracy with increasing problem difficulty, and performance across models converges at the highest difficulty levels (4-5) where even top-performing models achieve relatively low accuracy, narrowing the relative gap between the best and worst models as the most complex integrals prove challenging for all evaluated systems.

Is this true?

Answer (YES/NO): YES